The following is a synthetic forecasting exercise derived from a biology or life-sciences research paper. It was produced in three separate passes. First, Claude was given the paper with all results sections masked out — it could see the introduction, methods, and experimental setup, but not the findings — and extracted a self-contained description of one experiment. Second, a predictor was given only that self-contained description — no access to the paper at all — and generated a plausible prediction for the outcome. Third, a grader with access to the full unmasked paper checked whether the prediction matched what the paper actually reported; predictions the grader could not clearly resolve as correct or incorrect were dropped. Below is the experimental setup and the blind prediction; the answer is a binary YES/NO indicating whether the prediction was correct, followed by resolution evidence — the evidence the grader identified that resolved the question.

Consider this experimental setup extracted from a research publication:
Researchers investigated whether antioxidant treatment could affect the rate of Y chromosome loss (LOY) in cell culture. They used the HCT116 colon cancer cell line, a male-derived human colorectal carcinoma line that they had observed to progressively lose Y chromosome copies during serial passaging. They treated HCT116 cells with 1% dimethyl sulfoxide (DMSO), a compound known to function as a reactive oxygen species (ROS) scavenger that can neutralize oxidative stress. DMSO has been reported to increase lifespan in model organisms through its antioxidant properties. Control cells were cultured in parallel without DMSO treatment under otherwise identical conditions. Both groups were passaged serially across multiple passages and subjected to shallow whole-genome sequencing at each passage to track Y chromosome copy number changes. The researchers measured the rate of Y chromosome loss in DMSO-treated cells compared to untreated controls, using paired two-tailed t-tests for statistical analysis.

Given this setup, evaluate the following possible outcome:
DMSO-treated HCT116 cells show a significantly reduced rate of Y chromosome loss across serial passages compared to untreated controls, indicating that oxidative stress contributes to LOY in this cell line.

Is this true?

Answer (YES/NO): YES